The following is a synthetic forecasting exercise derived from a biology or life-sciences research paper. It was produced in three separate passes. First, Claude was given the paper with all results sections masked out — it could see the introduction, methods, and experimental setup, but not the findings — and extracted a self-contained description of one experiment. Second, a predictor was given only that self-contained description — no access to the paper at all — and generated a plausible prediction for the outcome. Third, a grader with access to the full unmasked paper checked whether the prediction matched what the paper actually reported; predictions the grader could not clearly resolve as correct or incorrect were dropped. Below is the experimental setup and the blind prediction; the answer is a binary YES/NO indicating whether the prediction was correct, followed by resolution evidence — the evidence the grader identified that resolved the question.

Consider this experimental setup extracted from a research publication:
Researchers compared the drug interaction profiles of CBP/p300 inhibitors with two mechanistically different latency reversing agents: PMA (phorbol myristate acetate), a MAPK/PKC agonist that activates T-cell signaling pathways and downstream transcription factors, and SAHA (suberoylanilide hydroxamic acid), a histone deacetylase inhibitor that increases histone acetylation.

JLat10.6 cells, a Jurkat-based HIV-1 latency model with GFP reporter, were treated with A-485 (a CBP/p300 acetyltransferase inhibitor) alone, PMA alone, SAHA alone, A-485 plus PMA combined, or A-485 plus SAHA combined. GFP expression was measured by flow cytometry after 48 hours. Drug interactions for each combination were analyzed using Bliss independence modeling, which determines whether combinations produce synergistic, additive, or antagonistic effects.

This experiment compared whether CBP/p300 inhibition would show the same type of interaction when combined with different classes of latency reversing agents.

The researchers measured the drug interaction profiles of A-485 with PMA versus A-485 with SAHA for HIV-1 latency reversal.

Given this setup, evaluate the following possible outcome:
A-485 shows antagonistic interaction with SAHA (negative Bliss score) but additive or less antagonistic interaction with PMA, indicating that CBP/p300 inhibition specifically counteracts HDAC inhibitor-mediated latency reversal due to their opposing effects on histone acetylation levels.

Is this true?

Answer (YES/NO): NO